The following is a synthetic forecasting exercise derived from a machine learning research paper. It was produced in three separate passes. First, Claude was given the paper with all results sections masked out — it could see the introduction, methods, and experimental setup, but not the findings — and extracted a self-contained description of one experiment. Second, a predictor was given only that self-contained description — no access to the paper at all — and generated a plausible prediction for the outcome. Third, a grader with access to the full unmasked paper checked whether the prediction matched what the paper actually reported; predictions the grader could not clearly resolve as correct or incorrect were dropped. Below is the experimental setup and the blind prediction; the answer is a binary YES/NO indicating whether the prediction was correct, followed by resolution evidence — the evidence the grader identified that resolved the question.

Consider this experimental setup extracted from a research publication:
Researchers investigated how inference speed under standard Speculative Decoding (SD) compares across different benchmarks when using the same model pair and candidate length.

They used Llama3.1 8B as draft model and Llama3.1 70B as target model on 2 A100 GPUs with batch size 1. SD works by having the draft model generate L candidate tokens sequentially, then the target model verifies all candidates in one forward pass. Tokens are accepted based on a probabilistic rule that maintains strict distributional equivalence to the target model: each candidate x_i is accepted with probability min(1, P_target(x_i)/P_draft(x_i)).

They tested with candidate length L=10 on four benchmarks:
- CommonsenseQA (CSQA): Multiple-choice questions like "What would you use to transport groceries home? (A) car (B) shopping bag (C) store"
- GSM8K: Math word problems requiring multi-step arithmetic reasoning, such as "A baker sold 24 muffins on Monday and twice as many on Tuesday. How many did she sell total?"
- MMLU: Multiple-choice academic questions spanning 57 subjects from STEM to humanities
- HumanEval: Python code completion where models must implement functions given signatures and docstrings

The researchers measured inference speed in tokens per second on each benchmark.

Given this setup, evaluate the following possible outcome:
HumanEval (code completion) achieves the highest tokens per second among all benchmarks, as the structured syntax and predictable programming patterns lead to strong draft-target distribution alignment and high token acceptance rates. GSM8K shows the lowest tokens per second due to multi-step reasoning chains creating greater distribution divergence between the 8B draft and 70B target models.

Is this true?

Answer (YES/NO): NO